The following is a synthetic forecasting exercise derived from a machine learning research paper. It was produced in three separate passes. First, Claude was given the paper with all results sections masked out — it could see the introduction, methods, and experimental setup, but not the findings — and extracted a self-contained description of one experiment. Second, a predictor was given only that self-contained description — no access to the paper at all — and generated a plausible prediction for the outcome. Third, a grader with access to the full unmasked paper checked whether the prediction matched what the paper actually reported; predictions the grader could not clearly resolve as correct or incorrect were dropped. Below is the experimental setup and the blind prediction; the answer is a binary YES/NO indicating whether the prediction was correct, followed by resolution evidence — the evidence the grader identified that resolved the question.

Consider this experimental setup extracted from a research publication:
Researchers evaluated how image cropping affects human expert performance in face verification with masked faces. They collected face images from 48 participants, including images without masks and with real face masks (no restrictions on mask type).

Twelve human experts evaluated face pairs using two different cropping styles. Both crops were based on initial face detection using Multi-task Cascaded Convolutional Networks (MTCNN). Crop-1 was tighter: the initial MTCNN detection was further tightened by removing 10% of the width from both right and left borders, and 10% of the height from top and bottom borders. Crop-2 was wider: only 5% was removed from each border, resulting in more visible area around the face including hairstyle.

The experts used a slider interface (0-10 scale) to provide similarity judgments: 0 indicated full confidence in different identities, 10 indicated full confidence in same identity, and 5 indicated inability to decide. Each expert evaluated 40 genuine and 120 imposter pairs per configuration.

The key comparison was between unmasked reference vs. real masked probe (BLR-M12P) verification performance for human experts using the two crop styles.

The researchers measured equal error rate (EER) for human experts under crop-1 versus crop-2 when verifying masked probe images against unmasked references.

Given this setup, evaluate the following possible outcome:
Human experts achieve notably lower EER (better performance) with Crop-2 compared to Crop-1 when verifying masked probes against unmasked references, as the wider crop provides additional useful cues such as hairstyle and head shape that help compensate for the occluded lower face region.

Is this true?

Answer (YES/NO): YES